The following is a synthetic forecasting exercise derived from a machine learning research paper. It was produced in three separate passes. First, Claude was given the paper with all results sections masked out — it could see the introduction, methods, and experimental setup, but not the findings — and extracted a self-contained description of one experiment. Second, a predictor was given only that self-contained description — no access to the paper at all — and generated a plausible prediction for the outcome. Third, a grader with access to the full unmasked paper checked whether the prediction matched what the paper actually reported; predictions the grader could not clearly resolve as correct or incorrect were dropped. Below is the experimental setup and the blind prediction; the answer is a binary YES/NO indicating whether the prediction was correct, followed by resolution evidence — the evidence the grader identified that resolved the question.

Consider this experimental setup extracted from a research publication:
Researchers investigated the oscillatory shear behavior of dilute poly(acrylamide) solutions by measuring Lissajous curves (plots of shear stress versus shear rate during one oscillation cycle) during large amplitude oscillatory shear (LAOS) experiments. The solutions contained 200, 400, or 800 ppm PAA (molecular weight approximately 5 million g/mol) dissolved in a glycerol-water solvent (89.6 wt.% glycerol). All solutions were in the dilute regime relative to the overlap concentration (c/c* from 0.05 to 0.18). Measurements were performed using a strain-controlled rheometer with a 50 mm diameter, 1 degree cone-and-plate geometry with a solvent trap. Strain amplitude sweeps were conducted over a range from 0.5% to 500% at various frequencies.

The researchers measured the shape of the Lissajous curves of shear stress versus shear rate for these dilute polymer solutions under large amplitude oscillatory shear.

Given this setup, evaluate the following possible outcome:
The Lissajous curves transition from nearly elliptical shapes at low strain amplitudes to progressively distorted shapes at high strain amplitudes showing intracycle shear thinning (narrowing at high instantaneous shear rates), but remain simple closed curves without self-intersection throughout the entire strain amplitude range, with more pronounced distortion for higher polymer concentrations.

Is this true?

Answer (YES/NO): NO